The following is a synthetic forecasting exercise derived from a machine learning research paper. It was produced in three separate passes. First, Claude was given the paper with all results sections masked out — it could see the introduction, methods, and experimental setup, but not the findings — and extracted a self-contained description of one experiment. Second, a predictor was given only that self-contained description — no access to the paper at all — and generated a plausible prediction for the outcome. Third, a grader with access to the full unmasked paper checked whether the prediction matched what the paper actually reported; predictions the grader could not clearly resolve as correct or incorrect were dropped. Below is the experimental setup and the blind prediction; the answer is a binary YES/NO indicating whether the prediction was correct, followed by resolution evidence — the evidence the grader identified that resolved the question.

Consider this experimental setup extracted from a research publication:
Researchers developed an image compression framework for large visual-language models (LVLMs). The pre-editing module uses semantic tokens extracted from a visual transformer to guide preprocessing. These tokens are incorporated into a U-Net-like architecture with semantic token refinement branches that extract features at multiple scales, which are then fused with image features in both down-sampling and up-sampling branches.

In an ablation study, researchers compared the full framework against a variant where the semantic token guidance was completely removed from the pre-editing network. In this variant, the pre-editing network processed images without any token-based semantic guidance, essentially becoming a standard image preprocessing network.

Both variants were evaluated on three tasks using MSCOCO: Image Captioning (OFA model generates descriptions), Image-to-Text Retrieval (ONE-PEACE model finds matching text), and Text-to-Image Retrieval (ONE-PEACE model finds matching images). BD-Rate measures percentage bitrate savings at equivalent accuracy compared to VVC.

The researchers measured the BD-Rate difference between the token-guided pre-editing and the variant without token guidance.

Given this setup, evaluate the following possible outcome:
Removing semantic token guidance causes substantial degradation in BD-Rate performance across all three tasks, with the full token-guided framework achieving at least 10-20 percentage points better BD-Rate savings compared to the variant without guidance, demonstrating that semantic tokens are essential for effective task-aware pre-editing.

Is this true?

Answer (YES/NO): NO